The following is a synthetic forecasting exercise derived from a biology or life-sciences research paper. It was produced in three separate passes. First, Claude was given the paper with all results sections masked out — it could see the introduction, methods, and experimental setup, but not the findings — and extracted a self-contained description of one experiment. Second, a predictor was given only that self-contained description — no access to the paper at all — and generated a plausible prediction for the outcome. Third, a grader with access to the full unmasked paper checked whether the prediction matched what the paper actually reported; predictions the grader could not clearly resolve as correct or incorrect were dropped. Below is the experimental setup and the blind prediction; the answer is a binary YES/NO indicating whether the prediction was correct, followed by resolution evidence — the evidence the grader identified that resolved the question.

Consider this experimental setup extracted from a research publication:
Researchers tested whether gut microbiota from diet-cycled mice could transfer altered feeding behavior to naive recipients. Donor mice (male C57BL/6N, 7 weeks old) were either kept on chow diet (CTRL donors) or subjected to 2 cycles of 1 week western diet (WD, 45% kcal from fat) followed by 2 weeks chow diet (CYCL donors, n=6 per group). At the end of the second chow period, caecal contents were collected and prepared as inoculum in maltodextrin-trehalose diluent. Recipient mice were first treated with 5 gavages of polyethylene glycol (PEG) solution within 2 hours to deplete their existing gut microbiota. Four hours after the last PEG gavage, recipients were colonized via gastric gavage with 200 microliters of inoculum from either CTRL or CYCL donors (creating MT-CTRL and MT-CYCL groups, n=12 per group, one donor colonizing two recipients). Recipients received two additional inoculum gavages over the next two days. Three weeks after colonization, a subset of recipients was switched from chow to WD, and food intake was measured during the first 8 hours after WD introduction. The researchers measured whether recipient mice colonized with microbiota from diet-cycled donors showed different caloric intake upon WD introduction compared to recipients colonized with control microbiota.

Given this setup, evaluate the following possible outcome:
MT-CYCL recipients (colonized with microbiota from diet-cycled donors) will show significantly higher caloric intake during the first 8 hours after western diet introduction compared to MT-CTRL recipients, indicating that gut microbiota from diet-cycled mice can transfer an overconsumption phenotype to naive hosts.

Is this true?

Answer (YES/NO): YES